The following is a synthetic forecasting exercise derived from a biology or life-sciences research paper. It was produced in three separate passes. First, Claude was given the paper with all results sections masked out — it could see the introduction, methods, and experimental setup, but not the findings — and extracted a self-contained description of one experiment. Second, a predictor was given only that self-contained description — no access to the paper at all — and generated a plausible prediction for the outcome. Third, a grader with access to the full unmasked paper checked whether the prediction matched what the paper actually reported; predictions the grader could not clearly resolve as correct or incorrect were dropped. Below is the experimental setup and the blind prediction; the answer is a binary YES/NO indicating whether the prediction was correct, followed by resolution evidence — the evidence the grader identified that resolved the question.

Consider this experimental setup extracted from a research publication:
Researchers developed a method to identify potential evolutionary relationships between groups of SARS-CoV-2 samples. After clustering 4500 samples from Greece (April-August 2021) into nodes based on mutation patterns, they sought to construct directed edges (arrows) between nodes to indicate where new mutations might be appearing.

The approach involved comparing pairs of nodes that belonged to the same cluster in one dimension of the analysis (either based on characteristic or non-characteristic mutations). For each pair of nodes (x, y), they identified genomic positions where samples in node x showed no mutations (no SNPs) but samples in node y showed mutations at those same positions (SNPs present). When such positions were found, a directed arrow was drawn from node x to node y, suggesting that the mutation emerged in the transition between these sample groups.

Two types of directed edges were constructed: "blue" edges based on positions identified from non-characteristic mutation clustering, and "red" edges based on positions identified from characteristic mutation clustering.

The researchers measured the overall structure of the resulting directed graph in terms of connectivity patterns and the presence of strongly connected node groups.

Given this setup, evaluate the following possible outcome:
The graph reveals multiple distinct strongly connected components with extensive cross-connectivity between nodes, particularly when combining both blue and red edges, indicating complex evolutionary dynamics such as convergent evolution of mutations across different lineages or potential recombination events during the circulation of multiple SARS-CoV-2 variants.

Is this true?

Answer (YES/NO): YES